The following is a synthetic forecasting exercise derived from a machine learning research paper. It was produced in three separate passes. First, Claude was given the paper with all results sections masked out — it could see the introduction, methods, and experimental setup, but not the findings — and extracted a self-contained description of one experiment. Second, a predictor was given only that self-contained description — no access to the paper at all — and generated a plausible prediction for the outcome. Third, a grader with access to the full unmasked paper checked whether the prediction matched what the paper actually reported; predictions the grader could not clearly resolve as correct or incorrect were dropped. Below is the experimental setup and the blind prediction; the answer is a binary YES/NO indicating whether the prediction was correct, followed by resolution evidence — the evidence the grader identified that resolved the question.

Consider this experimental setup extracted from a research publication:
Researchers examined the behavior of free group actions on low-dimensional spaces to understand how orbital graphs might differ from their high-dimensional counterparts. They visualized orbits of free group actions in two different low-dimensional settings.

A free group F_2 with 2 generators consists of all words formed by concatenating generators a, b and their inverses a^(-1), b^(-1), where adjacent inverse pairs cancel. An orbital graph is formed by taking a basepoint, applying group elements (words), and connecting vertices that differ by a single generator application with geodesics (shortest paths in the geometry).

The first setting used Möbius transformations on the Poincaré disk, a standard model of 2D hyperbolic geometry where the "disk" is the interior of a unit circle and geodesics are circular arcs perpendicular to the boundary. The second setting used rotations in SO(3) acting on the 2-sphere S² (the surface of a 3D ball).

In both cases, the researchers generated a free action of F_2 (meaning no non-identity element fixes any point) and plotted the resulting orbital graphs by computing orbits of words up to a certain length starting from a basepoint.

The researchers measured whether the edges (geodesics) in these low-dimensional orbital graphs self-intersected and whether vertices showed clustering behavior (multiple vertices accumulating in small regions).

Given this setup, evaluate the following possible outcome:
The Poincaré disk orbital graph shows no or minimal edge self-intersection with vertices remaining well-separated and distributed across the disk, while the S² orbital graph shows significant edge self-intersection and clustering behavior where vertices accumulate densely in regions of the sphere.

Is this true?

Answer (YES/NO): NO